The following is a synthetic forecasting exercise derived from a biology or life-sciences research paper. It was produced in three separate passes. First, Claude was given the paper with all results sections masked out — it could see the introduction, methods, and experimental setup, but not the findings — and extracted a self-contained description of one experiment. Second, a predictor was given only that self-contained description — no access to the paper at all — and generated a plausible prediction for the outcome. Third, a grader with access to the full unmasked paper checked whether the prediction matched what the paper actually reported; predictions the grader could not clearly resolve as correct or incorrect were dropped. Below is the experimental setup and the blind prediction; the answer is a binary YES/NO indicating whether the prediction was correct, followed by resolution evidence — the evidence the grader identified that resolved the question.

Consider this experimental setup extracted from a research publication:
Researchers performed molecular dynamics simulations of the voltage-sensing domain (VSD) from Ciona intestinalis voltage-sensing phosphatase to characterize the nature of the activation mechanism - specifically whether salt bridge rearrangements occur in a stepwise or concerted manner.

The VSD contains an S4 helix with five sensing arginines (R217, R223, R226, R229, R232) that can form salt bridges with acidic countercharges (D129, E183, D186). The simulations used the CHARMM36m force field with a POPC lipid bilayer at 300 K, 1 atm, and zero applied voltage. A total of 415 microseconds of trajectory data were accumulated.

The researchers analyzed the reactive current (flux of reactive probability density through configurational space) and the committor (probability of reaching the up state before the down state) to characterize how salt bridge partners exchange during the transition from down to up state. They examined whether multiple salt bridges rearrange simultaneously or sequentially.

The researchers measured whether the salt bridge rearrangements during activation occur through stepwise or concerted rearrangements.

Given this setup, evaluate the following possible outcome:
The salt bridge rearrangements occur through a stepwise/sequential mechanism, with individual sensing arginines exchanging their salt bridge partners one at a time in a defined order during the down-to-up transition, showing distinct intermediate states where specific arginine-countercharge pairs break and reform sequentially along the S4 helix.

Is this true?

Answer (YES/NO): NO